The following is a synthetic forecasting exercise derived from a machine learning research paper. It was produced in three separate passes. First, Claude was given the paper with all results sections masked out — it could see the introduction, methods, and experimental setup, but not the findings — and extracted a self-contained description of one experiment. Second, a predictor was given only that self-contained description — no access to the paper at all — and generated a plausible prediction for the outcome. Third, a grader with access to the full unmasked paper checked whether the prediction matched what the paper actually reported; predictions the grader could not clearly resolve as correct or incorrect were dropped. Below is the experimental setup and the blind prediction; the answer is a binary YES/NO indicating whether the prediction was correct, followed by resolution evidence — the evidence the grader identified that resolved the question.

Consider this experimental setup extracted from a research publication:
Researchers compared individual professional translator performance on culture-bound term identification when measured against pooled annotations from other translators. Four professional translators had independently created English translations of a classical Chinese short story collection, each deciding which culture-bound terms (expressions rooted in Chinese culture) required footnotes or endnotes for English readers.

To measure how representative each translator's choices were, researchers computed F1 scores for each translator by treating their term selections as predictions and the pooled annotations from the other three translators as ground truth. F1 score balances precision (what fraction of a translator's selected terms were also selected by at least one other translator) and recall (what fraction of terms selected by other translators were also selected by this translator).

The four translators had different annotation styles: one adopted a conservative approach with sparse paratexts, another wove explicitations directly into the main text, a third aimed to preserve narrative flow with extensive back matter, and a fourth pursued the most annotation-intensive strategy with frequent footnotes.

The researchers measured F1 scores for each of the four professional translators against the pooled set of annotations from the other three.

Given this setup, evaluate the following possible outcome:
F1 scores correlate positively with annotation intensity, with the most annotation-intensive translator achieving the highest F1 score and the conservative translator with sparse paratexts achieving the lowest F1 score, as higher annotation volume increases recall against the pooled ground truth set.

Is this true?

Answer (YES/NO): YES